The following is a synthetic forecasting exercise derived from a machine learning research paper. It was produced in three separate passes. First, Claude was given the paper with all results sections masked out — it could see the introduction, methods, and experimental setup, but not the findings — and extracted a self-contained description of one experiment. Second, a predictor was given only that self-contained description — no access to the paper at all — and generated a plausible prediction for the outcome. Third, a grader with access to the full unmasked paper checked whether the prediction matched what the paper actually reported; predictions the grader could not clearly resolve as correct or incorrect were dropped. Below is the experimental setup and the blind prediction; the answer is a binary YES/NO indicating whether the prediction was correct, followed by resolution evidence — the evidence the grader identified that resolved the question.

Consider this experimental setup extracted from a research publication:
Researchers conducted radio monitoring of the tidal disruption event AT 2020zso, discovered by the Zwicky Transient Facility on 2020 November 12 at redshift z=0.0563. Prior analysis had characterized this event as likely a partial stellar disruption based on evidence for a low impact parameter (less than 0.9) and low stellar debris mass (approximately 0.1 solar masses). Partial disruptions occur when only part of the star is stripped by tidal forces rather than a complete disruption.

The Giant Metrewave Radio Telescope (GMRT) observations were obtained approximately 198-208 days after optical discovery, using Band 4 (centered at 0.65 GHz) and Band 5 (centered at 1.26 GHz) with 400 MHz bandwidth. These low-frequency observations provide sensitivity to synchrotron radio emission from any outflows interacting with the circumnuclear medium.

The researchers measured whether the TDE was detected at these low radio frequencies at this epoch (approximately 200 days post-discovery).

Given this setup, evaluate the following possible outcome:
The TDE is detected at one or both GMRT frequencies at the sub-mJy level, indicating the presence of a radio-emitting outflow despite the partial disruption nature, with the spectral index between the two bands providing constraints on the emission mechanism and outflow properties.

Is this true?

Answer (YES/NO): NO